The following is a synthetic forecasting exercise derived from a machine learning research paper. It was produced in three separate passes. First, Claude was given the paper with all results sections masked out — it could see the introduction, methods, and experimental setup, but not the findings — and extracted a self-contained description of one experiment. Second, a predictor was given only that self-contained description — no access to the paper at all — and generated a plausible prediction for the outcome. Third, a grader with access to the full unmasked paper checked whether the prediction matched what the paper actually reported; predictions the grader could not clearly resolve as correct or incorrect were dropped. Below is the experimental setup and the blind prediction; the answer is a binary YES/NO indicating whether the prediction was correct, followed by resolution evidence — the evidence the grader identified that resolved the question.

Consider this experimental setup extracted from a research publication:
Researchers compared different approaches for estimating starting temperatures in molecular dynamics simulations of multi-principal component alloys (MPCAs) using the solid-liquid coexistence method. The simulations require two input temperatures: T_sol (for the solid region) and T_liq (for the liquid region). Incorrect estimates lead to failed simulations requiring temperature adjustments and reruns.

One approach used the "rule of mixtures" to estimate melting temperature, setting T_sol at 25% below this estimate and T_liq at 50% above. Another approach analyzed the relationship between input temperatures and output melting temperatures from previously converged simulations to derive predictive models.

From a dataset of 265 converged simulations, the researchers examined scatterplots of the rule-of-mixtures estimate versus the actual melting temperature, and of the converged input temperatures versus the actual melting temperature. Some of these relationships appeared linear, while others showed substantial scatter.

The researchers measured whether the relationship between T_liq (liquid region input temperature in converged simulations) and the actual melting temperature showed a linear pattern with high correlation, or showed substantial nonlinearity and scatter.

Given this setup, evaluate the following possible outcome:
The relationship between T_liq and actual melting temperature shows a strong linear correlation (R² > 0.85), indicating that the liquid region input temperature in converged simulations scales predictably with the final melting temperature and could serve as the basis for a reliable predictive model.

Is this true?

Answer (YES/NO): YES